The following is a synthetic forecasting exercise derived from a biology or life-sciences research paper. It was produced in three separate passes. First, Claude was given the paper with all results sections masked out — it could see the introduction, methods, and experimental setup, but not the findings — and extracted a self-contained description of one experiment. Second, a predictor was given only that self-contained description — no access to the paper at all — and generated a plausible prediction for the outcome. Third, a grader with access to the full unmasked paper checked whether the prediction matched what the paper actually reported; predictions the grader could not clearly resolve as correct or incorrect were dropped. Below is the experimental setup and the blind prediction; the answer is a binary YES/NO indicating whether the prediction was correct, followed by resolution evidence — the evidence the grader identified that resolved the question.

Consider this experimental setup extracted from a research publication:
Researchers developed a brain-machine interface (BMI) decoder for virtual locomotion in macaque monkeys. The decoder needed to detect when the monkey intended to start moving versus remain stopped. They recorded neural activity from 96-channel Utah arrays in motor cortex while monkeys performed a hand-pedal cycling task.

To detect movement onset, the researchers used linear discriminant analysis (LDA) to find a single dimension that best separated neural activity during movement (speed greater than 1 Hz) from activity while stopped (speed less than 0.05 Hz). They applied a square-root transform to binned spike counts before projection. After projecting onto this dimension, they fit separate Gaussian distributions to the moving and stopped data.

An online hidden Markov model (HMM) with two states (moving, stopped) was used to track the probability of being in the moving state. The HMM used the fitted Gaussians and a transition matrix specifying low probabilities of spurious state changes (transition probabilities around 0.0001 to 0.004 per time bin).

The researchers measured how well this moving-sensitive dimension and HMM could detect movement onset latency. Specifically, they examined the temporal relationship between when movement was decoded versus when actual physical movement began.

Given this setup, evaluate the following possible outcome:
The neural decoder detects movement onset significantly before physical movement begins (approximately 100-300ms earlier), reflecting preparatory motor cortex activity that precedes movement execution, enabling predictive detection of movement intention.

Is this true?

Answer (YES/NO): NO